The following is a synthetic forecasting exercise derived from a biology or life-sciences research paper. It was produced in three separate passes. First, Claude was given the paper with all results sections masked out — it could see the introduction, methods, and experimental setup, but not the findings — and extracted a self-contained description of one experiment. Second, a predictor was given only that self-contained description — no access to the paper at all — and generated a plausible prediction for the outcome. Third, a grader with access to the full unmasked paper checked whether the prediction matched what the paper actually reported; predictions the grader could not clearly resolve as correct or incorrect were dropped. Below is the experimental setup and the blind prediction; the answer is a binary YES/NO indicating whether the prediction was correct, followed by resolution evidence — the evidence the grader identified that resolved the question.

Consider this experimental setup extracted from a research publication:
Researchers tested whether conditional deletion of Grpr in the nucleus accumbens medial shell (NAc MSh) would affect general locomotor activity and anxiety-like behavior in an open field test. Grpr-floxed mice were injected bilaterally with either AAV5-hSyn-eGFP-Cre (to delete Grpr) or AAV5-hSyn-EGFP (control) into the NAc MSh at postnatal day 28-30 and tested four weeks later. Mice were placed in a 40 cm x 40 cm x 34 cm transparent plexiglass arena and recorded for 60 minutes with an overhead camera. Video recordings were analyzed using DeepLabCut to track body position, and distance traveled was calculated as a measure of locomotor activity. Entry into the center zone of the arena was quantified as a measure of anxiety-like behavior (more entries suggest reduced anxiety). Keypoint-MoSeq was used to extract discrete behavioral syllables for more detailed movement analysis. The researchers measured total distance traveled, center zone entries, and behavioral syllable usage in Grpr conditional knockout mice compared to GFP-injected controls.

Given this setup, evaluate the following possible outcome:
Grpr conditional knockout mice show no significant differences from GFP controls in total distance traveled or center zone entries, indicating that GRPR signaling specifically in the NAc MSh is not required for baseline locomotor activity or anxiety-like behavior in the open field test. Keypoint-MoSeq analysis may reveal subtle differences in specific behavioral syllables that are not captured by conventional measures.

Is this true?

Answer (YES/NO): NO